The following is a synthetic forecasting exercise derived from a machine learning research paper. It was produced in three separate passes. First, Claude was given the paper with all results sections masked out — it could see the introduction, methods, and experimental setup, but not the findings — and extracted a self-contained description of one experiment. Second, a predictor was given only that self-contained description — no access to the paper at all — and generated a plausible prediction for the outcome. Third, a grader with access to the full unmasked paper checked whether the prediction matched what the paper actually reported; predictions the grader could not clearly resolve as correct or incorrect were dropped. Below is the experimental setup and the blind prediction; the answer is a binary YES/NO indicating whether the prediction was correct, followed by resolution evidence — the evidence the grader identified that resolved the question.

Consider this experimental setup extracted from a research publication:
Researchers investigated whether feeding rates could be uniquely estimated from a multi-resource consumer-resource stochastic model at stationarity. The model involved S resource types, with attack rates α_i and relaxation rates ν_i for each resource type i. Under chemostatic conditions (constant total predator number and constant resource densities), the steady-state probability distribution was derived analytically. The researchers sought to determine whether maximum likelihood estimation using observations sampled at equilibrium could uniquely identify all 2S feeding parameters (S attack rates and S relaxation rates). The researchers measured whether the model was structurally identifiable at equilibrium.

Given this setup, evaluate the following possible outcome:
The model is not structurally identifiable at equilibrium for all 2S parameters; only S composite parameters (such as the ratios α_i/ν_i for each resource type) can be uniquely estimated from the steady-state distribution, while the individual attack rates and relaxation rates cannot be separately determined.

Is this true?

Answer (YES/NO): YES